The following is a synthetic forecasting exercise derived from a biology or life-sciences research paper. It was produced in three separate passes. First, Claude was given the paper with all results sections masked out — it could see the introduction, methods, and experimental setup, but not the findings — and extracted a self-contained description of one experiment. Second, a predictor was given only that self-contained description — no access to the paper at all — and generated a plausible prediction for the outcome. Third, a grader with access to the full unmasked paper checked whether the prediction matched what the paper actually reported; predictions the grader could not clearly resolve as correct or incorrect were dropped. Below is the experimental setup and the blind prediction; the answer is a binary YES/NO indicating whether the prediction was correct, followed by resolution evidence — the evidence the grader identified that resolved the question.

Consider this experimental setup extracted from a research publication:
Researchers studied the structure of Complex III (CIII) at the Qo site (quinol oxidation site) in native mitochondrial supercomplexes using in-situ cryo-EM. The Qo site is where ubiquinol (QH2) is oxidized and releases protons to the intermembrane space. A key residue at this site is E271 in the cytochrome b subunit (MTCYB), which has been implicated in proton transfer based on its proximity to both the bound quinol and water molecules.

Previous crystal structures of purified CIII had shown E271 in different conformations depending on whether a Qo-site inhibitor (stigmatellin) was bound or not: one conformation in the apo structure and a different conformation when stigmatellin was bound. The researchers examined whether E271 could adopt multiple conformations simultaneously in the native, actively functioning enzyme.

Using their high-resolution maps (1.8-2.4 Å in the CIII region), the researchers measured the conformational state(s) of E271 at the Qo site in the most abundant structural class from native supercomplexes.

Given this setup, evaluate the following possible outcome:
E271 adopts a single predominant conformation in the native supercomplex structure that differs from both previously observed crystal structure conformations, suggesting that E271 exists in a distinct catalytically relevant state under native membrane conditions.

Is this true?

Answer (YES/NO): NO